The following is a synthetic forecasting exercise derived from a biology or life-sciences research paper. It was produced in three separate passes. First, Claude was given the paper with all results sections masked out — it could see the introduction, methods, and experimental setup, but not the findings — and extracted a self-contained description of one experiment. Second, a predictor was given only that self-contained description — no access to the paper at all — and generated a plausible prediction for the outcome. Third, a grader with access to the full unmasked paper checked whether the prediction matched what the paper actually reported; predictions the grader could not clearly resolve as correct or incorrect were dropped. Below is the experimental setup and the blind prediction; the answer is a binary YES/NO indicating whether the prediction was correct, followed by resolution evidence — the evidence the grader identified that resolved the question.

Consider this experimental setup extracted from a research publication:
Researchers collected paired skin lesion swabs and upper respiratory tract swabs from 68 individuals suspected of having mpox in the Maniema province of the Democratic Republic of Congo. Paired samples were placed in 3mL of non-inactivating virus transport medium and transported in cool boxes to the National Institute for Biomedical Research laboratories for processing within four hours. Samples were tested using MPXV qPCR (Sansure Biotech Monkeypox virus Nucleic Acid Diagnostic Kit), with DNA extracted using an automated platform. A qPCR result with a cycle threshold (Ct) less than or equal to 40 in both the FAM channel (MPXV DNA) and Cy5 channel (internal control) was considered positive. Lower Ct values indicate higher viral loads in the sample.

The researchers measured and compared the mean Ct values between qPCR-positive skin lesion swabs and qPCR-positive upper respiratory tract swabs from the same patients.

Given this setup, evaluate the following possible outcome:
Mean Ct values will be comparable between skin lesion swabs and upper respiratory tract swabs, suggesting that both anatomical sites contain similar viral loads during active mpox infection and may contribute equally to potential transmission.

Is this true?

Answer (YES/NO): NO